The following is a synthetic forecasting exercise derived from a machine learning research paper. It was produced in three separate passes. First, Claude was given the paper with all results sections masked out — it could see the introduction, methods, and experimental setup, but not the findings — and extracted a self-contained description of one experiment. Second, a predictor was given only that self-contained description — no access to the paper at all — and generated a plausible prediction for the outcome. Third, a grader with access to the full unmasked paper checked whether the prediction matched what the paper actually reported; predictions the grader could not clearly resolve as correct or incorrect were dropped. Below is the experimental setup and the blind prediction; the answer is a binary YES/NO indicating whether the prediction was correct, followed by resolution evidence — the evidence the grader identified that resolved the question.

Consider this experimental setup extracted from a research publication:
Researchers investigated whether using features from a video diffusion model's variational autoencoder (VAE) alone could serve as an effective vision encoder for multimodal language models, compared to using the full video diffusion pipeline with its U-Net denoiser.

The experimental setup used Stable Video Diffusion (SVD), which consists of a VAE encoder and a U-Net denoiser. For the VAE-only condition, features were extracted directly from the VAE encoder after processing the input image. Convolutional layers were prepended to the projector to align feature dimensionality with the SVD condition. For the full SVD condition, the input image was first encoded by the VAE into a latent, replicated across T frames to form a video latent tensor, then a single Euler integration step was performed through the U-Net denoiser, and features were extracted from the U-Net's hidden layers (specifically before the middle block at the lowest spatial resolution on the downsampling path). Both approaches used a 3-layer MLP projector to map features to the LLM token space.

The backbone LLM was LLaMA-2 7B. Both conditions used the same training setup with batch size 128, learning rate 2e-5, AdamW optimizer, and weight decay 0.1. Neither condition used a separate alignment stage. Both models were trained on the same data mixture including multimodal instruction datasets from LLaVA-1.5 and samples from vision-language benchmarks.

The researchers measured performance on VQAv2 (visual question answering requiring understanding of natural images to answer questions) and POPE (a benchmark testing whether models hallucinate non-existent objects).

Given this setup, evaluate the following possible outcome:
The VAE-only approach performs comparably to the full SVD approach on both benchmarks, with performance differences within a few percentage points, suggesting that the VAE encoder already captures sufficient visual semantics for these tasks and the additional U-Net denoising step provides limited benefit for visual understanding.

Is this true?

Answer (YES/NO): NO